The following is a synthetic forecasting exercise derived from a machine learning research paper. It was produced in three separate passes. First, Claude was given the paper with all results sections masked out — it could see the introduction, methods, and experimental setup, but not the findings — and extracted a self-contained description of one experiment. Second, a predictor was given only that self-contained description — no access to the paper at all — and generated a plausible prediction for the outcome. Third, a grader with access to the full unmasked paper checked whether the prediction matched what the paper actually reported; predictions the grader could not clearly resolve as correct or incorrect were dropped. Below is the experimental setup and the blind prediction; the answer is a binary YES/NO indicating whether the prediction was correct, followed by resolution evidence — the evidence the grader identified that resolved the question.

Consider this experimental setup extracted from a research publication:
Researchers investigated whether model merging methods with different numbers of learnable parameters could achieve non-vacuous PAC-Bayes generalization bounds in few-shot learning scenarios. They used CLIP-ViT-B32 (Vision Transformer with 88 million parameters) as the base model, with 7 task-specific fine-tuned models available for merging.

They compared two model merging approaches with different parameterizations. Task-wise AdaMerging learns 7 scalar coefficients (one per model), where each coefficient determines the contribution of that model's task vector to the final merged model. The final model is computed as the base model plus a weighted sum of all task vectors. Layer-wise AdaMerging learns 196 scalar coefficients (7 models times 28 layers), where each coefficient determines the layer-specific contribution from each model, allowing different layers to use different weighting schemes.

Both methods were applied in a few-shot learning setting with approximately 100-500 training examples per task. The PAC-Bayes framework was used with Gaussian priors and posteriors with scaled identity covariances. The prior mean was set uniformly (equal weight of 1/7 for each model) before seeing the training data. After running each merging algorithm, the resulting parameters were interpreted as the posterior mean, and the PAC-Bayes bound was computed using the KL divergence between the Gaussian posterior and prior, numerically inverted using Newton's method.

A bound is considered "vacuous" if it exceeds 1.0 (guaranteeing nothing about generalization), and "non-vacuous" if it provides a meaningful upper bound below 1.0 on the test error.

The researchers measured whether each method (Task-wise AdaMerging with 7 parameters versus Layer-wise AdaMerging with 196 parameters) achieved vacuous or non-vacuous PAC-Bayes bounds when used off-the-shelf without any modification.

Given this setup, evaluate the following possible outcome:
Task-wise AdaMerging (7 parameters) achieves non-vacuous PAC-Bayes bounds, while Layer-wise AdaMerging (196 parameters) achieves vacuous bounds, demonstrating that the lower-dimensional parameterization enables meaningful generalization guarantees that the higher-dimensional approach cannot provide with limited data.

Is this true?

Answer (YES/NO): YES